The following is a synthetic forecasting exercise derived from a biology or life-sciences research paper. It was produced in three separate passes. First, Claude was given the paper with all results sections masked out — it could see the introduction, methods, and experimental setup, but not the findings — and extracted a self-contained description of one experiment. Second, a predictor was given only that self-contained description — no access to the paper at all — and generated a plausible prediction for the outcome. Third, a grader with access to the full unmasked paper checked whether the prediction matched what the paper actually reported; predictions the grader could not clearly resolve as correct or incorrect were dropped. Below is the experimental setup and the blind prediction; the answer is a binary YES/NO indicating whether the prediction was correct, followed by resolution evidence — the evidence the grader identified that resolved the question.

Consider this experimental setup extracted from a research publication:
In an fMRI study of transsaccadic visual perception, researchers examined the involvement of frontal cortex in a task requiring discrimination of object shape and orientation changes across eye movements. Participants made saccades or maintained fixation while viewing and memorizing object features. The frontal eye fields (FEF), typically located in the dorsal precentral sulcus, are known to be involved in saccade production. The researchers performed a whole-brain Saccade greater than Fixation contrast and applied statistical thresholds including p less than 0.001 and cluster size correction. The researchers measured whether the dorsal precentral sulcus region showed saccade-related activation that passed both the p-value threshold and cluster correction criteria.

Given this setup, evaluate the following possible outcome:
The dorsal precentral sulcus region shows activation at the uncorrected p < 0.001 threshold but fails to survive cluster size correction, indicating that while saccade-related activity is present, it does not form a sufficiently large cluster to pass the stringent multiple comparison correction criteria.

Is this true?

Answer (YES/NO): YES